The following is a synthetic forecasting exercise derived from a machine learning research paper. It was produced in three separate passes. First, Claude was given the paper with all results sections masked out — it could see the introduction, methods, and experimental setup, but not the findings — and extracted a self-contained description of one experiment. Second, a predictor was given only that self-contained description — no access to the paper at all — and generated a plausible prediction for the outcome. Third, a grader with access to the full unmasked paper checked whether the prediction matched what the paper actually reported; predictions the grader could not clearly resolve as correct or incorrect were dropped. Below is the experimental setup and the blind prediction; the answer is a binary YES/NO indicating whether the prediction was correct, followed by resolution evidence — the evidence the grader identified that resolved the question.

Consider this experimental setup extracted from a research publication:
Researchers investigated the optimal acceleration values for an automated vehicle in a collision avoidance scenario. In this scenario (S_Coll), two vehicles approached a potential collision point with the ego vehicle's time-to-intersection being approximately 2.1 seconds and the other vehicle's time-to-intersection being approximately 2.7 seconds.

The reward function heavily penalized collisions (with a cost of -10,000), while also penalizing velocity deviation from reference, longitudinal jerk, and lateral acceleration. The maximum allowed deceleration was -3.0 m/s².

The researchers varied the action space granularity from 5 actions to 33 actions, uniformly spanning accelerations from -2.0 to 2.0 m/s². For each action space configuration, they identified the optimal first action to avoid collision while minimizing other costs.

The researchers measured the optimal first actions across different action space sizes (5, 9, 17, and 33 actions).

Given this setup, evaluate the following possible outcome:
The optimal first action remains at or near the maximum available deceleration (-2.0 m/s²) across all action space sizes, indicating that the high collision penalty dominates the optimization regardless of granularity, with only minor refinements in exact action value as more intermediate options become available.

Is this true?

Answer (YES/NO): NO